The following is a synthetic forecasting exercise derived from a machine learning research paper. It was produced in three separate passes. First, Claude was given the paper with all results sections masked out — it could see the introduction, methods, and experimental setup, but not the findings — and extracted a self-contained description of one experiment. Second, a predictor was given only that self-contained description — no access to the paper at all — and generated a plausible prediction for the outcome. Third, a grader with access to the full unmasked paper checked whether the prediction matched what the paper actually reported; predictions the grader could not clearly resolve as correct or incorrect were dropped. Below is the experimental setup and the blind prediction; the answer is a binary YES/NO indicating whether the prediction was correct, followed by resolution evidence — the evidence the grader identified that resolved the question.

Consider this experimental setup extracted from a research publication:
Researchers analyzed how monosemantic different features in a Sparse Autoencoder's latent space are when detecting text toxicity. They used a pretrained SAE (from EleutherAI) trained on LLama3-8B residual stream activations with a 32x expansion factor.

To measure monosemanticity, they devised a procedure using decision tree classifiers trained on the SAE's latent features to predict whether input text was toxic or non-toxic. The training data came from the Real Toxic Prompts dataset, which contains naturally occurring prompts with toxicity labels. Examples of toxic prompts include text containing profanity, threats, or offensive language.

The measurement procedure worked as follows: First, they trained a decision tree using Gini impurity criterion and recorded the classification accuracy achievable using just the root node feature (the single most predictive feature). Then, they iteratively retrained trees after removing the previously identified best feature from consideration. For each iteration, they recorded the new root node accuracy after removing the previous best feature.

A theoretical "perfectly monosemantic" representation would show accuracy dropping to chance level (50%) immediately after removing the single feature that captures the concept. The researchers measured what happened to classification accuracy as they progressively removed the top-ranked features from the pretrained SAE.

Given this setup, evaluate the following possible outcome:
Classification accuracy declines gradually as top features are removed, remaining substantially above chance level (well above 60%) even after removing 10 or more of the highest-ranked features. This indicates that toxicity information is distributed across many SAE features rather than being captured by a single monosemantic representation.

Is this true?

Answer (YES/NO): YES